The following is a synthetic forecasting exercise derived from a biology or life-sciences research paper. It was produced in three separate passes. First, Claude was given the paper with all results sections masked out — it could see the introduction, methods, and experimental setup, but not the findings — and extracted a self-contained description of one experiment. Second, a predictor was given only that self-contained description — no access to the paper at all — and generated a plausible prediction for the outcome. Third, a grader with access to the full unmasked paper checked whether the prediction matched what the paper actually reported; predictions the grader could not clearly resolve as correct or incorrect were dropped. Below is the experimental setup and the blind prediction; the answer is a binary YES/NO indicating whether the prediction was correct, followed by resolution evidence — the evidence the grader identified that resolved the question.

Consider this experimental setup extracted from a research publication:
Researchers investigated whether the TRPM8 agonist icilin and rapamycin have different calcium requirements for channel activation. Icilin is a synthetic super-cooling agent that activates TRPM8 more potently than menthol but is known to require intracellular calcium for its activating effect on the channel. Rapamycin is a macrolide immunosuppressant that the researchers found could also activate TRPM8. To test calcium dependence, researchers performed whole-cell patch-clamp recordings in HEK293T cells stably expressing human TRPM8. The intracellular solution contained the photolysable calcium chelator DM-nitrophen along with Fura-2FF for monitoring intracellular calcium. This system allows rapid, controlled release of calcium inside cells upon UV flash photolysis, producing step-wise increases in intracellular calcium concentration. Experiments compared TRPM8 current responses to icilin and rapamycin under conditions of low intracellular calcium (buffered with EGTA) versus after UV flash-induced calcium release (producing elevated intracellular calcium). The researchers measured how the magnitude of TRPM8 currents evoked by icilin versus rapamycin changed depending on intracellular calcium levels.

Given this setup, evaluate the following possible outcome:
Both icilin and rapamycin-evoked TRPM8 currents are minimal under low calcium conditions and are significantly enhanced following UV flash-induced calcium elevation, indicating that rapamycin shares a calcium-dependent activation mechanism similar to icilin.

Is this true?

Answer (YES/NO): NO